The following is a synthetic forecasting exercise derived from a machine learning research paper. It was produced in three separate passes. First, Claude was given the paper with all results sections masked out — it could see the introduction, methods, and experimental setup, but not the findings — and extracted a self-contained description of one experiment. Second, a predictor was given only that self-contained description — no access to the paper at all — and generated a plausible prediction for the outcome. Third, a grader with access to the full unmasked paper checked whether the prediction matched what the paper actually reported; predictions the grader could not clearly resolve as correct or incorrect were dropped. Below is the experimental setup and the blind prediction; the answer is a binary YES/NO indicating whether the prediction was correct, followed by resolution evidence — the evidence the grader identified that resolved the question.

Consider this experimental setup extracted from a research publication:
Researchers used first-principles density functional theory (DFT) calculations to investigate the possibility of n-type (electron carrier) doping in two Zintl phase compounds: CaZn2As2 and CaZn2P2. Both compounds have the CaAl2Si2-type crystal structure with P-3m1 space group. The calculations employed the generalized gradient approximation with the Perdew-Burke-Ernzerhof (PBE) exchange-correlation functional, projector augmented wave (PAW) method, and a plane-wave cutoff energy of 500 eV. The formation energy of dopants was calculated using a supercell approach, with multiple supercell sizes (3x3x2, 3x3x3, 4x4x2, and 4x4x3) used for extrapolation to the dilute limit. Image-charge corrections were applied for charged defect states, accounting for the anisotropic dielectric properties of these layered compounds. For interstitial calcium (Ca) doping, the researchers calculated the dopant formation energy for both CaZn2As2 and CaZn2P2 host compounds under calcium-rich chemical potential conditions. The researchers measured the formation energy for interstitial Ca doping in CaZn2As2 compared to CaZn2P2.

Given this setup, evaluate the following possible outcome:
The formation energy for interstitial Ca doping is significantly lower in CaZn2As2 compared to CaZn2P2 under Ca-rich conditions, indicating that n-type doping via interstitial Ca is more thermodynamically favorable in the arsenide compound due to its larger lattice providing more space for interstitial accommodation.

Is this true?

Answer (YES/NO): YES